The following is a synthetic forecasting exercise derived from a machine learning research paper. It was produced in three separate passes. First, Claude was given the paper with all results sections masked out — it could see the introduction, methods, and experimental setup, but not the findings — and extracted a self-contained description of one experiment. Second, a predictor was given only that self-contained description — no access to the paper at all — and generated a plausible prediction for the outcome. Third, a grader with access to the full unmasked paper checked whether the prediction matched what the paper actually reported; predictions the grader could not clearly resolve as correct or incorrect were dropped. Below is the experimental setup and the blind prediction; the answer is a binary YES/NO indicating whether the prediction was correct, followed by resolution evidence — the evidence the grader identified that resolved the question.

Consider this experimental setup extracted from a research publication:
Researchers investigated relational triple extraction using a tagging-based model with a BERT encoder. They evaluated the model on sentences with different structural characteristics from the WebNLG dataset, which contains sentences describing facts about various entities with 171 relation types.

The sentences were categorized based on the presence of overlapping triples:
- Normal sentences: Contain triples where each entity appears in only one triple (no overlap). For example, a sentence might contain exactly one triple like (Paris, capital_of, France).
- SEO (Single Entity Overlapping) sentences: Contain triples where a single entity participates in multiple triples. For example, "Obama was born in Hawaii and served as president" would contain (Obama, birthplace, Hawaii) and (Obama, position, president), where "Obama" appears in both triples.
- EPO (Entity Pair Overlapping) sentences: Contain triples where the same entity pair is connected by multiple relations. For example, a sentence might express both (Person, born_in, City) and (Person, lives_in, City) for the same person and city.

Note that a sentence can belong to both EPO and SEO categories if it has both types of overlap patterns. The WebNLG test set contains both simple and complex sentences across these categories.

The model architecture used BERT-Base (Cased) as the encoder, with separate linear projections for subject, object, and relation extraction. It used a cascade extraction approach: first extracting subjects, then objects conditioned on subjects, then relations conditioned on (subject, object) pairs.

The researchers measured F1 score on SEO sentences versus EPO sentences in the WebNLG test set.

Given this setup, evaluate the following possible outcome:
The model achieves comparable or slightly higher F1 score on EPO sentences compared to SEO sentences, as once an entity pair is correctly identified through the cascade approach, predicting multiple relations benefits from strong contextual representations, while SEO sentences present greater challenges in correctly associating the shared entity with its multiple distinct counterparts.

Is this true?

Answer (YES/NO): YES